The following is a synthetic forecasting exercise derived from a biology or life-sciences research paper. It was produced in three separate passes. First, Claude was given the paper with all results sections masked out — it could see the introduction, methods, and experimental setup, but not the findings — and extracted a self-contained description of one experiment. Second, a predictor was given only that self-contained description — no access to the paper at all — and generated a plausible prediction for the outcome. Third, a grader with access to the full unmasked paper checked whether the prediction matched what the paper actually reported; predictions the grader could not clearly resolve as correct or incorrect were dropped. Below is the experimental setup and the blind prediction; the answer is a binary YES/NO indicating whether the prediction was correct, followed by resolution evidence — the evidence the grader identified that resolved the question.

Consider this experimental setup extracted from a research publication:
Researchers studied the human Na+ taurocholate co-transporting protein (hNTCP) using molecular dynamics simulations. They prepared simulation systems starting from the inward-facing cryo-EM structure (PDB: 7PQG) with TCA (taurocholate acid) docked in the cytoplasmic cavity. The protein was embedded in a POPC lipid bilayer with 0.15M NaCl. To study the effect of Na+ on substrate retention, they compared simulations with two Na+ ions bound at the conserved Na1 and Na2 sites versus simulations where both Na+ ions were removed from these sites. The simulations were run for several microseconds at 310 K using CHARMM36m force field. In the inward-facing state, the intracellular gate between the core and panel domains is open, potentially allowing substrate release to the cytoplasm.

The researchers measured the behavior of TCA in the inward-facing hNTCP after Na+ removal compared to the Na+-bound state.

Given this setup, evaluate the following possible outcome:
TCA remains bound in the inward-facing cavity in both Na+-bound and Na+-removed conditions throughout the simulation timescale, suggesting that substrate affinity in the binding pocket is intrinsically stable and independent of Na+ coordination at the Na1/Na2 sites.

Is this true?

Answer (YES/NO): NO